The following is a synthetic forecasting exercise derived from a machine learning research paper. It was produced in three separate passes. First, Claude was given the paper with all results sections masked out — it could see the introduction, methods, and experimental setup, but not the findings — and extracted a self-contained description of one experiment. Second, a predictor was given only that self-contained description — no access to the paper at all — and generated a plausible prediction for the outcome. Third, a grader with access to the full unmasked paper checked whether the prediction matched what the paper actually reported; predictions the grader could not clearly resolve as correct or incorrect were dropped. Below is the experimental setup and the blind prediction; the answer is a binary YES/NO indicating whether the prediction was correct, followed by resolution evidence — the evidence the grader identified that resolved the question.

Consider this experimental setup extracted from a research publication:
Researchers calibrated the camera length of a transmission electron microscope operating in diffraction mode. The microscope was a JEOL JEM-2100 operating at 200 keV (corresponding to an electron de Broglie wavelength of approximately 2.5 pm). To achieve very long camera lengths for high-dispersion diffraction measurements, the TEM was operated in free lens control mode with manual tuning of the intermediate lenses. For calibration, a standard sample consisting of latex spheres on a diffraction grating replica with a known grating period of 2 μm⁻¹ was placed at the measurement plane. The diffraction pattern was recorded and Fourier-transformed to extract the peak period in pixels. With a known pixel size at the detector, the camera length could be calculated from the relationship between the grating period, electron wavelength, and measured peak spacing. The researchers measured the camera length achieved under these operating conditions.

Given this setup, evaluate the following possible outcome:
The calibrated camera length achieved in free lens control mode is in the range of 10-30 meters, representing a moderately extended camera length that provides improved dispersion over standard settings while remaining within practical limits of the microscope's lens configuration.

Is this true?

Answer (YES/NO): NO